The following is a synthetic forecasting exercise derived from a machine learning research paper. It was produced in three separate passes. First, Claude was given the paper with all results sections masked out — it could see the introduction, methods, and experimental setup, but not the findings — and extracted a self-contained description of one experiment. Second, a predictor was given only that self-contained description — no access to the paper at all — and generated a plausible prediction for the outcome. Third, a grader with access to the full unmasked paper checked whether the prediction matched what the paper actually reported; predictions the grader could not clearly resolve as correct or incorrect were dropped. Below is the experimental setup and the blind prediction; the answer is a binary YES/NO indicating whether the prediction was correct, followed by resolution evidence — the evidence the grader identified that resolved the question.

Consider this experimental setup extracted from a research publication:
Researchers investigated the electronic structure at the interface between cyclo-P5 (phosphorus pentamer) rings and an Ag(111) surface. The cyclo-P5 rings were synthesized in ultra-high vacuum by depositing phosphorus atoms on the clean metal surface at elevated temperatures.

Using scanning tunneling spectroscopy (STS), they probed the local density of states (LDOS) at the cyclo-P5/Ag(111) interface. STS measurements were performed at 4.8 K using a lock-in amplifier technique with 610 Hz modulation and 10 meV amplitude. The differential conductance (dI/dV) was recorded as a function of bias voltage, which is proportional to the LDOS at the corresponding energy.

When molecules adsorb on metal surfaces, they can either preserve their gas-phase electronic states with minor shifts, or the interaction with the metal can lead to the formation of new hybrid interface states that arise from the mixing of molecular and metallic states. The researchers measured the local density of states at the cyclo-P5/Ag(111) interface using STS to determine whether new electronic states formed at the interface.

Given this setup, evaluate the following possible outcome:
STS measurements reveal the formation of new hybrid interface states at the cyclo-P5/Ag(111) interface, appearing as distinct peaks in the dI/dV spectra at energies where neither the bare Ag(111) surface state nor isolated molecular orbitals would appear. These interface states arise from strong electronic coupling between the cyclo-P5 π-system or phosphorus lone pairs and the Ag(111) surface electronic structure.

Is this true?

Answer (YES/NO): YES